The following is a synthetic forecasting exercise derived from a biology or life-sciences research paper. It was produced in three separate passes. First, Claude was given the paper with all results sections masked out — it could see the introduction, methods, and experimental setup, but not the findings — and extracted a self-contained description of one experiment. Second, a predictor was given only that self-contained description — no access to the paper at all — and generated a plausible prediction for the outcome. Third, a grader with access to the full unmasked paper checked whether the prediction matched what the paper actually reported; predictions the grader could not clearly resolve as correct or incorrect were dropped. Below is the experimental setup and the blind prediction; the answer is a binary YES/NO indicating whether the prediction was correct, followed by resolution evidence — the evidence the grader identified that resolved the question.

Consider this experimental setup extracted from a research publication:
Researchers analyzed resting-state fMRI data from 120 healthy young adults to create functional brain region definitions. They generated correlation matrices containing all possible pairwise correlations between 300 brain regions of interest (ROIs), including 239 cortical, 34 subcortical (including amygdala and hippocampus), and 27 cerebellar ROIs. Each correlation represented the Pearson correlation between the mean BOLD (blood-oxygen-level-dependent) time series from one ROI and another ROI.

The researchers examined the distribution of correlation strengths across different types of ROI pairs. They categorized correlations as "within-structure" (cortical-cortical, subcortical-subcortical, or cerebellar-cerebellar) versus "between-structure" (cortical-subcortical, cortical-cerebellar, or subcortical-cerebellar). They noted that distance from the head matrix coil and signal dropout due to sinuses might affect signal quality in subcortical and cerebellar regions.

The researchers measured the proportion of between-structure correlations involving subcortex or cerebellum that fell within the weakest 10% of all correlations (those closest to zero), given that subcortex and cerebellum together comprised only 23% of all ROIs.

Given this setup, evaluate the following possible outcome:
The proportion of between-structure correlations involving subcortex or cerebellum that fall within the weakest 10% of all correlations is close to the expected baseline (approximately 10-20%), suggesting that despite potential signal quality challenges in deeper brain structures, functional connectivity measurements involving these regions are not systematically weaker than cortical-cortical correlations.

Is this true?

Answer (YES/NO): NO